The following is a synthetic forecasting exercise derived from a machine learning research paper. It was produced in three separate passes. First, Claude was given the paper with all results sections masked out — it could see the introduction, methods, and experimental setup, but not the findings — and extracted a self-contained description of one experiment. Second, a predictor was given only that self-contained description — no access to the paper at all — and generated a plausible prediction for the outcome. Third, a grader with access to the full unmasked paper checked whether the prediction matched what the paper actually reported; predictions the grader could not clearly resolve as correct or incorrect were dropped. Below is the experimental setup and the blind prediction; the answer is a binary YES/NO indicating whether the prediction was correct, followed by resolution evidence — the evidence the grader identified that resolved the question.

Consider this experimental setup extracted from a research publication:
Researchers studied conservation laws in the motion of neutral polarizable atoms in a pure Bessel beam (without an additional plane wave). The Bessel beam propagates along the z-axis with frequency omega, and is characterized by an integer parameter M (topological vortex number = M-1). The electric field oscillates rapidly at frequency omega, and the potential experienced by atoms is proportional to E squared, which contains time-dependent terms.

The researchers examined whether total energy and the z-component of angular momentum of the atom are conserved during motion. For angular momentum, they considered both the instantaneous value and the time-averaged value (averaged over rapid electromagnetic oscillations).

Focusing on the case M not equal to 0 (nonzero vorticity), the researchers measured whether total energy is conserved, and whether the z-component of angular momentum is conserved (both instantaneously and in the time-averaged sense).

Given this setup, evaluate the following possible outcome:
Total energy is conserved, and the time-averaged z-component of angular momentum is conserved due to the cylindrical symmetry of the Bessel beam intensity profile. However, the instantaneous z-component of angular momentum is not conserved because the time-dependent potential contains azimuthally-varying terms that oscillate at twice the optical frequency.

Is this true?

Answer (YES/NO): NO